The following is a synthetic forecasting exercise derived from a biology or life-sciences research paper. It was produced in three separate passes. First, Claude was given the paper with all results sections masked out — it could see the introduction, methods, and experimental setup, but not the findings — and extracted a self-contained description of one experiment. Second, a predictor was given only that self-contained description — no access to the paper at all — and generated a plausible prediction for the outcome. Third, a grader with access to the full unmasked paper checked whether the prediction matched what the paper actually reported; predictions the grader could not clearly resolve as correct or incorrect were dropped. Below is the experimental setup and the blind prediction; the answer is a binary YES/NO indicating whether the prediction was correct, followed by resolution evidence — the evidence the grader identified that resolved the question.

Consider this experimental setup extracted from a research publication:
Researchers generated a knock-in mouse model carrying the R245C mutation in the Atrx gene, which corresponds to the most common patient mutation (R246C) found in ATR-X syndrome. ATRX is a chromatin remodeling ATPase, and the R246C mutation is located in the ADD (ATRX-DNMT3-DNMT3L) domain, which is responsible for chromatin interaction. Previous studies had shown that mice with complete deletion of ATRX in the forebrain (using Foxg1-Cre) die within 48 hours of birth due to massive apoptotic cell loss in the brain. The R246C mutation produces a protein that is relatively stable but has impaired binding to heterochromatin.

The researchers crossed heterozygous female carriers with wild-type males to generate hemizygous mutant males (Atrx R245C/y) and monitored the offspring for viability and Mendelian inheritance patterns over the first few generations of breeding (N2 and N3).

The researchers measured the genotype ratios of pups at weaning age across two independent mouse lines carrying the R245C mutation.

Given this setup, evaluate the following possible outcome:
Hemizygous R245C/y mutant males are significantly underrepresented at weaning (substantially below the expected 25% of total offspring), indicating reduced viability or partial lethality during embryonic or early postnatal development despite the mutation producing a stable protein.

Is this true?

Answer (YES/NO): NO